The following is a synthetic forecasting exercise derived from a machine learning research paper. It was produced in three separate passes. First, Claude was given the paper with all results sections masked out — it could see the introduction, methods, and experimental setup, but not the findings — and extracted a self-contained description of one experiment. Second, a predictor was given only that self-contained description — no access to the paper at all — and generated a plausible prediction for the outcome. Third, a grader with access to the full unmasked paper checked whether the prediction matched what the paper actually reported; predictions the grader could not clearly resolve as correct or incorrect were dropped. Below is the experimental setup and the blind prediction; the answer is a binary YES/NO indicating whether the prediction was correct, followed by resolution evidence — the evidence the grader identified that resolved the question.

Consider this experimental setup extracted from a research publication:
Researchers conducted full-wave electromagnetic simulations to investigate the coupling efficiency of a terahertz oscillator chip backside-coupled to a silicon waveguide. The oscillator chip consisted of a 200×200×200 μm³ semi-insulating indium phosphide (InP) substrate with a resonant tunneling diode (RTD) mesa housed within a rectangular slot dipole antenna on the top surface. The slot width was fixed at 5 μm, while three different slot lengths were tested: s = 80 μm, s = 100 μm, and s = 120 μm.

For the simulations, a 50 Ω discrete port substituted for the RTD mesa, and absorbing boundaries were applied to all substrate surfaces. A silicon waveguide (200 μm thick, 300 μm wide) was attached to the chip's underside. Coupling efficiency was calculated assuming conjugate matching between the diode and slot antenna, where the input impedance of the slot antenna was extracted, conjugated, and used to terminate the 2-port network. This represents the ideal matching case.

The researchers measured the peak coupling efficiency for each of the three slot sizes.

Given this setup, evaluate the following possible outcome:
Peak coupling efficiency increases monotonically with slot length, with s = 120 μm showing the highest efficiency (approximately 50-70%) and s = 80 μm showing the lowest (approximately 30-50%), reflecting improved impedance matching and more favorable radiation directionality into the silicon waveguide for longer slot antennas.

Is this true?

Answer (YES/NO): NO